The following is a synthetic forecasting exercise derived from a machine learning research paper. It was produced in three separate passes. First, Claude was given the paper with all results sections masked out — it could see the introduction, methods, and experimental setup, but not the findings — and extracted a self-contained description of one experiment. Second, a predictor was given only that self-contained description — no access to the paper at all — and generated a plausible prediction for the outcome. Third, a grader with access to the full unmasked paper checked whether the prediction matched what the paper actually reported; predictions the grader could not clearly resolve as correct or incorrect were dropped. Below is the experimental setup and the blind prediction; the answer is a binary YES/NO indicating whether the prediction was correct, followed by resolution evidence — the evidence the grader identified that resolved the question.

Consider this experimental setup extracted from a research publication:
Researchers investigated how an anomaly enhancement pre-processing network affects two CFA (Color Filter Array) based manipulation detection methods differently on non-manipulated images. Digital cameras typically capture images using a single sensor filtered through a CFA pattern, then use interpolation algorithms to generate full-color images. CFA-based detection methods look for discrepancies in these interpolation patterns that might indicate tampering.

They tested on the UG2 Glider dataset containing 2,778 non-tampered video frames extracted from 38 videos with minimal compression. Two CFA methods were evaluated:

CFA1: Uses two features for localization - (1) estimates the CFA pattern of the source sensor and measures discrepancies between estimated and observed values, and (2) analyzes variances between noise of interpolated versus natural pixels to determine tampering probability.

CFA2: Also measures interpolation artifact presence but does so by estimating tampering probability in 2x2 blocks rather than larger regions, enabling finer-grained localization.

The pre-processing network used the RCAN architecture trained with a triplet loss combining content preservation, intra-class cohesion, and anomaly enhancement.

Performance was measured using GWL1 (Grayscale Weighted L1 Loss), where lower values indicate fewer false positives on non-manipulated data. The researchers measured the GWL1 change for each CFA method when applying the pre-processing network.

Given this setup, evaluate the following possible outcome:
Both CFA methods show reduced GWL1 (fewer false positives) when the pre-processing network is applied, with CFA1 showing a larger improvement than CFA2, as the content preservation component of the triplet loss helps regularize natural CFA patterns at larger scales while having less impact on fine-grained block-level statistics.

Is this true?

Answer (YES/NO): NO